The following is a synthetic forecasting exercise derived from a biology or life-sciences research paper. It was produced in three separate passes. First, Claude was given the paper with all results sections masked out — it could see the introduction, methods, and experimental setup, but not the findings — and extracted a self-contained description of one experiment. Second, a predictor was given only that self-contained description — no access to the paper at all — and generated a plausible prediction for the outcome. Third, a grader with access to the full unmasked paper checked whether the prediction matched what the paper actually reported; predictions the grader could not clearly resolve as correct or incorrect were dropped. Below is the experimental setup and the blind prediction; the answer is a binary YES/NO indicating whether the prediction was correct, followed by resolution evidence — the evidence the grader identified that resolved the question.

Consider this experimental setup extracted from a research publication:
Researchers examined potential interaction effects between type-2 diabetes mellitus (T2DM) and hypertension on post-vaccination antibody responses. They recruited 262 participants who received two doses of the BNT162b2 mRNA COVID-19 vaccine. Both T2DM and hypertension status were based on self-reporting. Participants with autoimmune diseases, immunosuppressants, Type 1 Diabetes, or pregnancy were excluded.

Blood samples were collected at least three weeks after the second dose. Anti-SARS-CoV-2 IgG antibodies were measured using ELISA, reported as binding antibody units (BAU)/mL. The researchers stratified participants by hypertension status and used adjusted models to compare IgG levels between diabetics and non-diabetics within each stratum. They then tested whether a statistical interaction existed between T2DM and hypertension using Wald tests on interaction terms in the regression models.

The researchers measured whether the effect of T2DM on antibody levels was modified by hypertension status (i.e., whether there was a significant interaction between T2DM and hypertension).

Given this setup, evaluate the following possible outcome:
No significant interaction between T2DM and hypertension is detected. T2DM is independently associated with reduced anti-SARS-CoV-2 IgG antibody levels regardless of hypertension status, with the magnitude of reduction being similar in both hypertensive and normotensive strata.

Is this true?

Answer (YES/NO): YES